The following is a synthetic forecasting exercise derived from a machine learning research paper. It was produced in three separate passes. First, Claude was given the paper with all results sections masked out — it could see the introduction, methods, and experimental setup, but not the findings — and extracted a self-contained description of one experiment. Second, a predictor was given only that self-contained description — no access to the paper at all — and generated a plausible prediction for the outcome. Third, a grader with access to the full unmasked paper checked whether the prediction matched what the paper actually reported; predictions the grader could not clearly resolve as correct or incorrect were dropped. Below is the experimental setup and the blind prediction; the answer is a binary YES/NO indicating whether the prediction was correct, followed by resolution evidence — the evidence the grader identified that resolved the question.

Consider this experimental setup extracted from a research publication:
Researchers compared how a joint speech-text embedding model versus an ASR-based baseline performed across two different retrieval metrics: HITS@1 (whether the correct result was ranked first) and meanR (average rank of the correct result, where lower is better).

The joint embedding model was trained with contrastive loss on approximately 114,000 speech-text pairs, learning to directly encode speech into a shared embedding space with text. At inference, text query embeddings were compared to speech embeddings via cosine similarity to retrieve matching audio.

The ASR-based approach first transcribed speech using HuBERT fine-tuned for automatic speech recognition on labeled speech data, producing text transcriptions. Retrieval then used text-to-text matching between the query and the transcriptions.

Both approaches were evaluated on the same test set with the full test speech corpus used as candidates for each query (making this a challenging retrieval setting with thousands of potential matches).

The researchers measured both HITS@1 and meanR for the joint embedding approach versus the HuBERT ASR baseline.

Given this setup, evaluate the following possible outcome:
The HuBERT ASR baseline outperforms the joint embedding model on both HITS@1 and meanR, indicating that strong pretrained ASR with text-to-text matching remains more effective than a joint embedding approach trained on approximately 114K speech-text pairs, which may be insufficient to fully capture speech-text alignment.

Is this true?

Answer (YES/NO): NO